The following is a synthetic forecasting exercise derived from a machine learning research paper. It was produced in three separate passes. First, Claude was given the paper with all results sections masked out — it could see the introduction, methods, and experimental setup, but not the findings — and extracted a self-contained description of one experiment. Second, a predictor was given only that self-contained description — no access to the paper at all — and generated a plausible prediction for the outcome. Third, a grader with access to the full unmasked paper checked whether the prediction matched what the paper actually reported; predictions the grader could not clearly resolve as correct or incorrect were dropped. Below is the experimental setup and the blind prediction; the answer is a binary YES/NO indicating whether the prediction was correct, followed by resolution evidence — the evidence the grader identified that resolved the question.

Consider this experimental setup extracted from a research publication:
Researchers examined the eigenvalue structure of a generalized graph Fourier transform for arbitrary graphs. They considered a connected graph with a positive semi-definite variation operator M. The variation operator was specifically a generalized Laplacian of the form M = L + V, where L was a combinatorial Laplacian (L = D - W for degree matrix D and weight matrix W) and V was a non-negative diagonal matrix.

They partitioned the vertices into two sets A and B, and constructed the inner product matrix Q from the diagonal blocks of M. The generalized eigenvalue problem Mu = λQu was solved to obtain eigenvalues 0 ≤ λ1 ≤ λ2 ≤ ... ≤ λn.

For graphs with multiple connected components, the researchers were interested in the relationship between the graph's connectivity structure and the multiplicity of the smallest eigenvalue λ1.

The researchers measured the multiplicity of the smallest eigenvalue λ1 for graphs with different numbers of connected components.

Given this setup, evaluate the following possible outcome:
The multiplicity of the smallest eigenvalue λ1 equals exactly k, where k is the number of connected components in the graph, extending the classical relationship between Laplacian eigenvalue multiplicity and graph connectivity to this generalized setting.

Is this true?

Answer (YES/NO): YES